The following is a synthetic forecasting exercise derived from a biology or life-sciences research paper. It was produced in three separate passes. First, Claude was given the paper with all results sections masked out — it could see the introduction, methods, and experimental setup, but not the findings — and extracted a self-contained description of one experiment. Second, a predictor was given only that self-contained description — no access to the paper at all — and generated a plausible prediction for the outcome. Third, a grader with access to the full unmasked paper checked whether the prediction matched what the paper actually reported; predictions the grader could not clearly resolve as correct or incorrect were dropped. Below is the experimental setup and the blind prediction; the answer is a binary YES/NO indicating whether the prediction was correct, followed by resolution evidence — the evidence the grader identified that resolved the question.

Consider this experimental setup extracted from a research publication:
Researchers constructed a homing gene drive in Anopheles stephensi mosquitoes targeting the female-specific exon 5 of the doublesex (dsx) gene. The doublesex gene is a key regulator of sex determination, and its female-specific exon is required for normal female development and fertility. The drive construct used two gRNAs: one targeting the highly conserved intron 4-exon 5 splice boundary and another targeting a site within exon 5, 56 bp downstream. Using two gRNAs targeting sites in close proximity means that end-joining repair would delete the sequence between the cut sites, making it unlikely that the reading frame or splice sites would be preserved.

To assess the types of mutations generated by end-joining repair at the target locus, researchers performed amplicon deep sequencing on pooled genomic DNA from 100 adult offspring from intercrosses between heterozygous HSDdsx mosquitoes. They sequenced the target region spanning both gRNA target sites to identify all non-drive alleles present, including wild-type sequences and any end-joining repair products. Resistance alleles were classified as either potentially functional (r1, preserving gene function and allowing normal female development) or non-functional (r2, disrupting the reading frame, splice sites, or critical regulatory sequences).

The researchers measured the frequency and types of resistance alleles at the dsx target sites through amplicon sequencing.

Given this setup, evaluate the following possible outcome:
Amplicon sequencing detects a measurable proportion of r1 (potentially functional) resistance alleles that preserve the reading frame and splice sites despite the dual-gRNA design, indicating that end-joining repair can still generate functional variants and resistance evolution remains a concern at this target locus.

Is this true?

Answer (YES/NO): NO